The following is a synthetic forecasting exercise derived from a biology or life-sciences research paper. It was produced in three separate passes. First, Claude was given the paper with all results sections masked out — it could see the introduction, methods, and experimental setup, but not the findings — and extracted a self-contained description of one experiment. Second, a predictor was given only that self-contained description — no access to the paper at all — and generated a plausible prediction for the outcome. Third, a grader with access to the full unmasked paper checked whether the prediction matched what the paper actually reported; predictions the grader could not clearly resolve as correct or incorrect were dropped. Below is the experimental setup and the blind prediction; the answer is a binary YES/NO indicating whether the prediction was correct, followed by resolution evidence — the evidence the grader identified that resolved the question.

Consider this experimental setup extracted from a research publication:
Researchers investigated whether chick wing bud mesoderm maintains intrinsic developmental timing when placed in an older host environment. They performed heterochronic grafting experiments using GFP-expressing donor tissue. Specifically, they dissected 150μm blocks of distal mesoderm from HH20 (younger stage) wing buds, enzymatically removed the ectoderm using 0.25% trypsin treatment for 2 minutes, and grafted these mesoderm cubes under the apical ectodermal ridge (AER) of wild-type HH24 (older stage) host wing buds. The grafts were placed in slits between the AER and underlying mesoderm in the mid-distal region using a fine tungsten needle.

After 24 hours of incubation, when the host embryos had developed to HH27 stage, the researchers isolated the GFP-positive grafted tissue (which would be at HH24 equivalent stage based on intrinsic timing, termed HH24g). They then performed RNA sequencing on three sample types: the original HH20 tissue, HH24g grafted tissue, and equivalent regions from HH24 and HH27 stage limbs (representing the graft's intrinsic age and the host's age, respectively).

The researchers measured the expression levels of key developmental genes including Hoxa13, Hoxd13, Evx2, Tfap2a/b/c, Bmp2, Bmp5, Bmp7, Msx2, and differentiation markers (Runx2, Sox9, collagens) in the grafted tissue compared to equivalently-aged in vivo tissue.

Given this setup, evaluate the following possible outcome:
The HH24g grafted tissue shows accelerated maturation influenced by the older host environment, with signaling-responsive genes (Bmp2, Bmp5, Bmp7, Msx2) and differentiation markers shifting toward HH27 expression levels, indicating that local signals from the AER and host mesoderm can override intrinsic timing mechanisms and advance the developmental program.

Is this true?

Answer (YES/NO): NO